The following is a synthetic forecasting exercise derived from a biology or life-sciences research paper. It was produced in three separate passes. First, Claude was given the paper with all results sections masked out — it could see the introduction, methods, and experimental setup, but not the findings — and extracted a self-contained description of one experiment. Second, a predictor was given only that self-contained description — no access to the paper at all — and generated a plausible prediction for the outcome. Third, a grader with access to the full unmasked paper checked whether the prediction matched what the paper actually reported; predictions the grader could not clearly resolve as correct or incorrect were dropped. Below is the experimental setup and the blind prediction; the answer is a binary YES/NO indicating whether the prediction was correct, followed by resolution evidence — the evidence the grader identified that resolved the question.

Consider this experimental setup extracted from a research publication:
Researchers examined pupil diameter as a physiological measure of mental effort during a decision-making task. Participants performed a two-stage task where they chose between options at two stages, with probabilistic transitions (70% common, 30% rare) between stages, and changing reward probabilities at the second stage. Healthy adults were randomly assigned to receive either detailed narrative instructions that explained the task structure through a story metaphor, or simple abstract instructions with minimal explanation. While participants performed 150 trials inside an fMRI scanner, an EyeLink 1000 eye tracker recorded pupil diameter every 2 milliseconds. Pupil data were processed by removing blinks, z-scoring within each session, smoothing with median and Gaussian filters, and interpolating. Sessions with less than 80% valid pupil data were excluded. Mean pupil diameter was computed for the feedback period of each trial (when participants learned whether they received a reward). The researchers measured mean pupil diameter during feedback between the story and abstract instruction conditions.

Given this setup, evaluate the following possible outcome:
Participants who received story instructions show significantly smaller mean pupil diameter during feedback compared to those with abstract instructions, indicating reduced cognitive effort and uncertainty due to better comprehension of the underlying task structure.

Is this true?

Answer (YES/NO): YES